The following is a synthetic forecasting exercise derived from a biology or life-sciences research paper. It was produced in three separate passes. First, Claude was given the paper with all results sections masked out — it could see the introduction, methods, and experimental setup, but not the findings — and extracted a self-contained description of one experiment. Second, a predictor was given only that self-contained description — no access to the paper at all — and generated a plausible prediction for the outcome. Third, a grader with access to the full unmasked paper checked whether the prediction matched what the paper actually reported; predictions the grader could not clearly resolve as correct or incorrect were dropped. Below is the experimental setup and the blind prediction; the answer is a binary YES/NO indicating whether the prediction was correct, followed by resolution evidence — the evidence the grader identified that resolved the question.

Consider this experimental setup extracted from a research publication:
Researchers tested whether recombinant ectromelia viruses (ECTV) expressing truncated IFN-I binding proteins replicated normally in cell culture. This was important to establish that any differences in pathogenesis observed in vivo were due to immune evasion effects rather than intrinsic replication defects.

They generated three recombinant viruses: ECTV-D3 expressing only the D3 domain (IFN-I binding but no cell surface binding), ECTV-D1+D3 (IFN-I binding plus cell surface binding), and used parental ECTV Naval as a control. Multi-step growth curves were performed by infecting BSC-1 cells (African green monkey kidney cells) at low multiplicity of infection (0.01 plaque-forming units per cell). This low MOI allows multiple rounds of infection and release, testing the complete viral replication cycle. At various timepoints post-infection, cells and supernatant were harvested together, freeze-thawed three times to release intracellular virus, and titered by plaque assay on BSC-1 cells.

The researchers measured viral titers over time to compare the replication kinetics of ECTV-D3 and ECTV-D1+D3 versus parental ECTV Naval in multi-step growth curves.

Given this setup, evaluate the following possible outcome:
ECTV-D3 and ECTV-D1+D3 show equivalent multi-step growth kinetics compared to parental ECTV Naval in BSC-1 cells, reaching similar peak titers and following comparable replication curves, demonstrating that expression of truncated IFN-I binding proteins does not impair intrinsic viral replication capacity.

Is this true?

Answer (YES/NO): YES